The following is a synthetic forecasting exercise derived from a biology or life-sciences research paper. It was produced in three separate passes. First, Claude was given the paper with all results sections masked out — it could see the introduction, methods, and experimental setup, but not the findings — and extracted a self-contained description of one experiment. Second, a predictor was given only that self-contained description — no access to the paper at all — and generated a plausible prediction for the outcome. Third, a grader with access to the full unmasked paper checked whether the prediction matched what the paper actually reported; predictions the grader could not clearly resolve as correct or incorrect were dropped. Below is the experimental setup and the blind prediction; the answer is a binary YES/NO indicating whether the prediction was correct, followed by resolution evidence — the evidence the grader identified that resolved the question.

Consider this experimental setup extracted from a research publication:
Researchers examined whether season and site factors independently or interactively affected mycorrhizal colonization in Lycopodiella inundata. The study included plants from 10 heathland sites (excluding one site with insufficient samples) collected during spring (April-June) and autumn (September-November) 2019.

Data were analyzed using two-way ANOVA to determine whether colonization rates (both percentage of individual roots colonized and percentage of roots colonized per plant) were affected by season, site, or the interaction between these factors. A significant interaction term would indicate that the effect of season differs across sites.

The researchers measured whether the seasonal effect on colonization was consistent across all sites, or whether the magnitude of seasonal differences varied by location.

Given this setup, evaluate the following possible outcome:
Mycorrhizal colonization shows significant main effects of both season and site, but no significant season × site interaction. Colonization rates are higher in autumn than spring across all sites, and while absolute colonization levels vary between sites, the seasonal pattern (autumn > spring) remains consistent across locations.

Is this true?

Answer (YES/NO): NO